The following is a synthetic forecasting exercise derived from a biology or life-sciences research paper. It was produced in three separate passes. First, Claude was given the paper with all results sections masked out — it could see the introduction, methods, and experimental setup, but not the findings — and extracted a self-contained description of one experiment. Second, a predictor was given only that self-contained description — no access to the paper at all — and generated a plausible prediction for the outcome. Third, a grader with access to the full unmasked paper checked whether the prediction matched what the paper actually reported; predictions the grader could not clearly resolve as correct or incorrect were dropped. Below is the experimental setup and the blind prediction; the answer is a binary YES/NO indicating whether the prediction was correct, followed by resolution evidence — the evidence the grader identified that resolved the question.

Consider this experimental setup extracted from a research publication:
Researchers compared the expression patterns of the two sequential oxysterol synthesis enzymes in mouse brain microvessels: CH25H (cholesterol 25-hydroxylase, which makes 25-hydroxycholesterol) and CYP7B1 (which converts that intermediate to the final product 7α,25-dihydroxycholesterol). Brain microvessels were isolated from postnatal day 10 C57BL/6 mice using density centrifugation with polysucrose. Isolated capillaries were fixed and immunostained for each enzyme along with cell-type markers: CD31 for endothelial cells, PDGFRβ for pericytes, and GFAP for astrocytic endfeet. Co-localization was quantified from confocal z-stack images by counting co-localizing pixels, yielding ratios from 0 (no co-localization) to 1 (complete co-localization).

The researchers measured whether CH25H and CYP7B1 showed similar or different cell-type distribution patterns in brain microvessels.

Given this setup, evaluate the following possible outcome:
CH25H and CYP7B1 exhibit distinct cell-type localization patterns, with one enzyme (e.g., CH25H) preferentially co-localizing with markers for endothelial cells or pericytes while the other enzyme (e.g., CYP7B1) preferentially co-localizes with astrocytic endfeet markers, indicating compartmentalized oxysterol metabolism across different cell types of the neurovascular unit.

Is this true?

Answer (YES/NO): NO